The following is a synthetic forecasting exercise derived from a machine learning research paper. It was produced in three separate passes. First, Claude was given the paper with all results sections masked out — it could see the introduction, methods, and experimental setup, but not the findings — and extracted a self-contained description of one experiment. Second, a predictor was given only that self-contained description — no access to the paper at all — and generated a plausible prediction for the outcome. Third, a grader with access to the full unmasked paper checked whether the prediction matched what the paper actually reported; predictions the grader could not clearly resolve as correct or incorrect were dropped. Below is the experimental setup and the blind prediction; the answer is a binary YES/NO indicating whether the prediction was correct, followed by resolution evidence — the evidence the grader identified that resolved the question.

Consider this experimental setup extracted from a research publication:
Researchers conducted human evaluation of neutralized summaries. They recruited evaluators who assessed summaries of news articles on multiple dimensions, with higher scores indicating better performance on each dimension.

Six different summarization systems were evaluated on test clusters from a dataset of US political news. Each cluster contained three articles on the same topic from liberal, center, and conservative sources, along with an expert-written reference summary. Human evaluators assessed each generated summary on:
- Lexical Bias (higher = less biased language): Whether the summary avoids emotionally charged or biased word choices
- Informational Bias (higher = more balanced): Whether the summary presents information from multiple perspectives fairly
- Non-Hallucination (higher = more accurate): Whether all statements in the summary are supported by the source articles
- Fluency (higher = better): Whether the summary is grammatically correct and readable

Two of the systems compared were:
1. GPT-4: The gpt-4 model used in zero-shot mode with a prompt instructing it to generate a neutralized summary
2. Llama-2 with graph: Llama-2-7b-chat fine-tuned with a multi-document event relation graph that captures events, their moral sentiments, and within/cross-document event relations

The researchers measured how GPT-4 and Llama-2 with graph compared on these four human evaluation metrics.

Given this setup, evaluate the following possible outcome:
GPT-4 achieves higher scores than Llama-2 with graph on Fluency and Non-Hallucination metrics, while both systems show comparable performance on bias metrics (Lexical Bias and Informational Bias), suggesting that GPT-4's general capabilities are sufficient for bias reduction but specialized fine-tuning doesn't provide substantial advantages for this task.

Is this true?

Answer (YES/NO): NO